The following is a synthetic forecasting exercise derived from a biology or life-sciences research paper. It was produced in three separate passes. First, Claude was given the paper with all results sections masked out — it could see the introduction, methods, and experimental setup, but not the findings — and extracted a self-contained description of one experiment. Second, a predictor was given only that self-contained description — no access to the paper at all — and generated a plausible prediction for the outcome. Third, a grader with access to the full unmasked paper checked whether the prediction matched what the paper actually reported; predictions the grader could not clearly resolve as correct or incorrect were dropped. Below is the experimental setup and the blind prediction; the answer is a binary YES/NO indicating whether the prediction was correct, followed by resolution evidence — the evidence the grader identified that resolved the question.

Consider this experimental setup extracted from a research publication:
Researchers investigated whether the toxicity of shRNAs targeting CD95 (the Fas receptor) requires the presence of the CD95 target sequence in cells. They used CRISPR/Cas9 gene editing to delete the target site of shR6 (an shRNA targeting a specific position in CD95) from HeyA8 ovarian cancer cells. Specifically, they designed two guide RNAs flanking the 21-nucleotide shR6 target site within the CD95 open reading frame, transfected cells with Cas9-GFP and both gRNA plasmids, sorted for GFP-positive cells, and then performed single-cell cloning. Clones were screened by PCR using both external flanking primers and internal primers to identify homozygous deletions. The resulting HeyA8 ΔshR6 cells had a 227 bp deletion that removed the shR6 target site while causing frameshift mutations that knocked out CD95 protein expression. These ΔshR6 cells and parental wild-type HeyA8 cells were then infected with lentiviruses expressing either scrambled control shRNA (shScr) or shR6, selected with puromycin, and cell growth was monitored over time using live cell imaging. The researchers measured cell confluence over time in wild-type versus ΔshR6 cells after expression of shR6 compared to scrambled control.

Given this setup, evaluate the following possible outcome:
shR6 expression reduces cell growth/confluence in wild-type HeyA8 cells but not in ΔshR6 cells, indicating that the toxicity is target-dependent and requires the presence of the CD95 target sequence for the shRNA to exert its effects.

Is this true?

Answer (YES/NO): NO